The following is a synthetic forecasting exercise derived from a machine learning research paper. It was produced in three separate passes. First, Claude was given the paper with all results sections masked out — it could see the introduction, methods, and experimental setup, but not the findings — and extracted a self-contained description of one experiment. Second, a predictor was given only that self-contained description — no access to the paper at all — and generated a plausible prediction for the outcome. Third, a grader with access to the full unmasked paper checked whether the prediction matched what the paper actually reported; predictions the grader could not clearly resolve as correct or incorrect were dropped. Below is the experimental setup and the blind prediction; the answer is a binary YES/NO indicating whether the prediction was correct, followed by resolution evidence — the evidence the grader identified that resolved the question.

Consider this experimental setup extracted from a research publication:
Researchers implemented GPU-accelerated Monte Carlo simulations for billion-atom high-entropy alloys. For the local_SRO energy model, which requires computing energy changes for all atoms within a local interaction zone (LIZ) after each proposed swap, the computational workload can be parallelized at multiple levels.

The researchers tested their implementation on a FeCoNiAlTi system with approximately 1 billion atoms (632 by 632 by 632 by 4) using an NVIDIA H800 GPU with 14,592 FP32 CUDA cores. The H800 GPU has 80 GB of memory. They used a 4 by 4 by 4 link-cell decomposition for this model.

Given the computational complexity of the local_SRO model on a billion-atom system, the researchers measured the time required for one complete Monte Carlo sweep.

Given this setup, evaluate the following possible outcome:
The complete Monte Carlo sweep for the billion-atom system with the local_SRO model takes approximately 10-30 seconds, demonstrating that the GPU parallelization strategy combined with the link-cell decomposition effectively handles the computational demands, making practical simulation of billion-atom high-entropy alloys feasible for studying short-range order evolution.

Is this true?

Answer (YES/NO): YES